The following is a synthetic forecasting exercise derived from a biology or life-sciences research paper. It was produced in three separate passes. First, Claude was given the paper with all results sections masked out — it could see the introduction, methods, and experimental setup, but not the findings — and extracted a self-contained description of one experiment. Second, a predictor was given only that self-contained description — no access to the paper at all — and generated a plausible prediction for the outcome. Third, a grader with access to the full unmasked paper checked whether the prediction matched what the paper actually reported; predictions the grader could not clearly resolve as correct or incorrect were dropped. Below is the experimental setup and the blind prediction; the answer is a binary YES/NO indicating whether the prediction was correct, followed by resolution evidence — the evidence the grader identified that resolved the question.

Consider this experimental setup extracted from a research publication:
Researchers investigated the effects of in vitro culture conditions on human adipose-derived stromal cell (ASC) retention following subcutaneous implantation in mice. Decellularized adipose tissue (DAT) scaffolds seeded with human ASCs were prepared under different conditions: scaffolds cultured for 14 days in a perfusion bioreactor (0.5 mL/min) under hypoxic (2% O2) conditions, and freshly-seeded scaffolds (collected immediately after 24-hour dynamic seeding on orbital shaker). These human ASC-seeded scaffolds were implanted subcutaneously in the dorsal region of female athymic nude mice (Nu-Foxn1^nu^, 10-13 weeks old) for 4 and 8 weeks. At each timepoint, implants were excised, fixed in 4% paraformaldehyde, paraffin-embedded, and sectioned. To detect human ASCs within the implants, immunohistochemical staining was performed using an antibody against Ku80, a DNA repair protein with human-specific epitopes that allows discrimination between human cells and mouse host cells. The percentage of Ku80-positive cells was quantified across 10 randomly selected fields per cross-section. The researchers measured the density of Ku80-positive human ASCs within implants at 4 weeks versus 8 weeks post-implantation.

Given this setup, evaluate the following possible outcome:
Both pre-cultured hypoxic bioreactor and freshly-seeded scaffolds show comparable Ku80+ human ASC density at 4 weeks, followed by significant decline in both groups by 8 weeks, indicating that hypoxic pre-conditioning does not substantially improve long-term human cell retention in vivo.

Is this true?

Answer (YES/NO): NO